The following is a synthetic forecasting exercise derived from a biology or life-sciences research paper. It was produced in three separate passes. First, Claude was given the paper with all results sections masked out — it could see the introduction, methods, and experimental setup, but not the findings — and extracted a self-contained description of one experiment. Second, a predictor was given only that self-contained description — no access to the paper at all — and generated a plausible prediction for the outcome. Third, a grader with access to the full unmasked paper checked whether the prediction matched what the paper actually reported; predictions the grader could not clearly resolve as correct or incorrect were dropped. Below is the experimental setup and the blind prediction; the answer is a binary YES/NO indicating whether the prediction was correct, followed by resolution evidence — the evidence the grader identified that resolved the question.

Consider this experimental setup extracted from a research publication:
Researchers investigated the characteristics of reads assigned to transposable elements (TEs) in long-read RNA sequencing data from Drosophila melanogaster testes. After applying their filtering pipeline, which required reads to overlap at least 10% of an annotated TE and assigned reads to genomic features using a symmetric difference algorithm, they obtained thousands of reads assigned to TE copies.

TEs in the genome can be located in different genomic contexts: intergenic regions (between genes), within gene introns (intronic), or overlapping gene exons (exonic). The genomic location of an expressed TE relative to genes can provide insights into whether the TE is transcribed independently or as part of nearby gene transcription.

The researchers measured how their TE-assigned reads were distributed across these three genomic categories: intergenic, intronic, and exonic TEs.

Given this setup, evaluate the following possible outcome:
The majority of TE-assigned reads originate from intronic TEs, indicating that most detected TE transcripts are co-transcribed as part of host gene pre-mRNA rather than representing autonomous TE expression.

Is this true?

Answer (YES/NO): NO